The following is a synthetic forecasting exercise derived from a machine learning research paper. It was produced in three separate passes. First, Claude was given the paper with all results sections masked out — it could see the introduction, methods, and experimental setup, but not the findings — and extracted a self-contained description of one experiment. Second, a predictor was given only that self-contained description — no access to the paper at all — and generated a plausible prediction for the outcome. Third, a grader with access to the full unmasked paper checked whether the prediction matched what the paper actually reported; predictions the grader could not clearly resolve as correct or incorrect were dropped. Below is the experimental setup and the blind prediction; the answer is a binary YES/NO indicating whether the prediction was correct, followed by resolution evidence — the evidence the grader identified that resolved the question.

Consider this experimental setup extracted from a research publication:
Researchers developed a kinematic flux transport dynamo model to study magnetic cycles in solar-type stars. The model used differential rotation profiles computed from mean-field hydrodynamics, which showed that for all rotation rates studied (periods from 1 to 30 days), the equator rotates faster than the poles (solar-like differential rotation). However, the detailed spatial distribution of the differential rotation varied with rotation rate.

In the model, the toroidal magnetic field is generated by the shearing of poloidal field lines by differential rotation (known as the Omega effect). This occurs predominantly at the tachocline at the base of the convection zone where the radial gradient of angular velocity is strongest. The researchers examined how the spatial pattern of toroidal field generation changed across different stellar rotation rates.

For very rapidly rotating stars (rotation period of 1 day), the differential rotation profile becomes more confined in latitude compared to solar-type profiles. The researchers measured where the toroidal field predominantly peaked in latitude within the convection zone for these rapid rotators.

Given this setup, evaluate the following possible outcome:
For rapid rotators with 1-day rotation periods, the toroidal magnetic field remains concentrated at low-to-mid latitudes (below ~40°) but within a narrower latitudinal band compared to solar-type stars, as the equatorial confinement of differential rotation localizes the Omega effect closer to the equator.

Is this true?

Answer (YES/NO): NO